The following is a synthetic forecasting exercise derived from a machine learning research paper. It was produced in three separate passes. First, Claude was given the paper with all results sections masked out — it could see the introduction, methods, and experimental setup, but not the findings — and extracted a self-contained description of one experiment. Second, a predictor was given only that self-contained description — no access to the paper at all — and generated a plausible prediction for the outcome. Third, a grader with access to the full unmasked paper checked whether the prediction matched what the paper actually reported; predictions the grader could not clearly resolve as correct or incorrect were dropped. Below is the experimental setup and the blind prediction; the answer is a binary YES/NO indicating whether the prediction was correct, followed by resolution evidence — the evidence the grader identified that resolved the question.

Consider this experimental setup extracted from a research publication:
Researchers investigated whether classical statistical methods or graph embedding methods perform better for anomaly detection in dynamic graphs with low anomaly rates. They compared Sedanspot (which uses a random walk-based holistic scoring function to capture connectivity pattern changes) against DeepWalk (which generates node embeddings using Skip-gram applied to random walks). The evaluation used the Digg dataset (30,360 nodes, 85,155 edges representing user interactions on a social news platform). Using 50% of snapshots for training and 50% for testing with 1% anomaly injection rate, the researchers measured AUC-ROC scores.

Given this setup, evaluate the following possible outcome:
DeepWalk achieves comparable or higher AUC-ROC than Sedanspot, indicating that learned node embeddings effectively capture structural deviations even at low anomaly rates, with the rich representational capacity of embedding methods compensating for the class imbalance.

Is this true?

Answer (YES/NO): YES